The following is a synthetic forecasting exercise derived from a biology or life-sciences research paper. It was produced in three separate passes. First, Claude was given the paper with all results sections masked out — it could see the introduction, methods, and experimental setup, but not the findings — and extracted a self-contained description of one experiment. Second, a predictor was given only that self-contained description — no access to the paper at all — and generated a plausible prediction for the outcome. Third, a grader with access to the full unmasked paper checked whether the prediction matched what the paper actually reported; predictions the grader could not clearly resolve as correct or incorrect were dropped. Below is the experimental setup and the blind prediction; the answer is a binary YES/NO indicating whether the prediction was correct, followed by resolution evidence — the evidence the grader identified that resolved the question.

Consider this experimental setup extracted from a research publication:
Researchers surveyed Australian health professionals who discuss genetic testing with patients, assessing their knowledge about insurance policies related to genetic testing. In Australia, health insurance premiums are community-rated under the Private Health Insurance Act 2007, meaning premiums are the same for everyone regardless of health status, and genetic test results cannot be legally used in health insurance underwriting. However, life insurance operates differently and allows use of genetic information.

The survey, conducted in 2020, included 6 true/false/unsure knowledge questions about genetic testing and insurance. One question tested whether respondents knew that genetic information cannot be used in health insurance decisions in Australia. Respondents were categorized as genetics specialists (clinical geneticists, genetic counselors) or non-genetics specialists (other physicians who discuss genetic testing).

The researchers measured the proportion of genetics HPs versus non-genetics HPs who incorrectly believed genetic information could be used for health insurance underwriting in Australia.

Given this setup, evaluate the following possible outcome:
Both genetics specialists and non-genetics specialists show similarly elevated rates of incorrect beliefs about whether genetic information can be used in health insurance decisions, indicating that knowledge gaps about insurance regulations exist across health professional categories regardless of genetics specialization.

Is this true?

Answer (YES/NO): NO